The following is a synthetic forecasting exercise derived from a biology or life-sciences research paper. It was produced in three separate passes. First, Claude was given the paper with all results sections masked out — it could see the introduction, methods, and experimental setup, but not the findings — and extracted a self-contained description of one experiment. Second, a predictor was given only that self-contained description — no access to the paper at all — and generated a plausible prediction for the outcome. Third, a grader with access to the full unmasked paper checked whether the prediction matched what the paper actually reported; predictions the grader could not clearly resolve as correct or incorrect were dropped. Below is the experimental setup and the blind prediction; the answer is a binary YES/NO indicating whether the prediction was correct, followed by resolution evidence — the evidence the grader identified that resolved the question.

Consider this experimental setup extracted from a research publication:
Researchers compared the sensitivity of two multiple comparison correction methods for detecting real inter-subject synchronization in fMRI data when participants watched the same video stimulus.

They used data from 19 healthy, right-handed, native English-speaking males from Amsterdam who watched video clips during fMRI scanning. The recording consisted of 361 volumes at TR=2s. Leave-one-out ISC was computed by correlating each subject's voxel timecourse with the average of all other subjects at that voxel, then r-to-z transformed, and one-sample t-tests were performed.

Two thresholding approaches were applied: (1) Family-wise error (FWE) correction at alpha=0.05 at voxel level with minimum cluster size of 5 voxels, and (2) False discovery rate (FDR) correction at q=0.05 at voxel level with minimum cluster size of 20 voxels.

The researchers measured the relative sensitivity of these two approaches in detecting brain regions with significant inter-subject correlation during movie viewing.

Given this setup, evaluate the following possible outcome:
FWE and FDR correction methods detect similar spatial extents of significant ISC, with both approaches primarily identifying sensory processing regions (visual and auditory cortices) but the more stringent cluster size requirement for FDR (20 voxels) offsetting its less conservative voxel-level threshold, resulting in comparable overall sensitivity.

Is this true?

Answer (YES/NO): NO